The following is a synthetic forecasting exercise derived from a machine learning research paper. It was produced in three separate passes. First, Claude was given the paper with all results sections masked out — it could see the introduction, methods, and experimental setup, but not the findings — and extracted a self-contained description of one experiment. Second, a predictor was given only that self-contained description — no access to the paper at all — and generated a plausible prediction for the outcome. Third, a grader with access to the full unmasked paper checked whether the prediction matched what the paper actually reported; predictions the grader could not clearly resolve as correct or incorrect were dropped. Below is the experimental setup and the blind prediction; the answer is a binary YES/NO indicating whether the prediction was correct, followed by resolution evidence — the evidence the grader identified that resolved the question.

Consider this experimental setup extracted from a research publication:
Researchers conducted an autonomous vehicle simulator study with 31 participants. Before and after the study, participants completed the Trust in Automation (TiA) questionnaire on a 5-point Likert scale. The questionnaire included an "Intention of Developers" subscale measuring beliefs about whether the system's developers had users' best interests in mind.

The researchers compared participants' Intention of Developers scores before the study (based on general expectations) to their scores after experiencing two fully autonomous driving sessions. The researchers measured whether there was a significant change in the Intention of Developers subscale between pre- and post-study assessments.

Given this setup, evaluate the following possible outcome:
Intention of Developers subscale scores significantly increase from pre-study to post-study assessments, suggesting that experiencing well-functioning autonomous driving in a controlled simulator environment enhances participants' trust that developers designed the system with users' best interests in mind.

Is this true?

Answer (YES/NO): NO